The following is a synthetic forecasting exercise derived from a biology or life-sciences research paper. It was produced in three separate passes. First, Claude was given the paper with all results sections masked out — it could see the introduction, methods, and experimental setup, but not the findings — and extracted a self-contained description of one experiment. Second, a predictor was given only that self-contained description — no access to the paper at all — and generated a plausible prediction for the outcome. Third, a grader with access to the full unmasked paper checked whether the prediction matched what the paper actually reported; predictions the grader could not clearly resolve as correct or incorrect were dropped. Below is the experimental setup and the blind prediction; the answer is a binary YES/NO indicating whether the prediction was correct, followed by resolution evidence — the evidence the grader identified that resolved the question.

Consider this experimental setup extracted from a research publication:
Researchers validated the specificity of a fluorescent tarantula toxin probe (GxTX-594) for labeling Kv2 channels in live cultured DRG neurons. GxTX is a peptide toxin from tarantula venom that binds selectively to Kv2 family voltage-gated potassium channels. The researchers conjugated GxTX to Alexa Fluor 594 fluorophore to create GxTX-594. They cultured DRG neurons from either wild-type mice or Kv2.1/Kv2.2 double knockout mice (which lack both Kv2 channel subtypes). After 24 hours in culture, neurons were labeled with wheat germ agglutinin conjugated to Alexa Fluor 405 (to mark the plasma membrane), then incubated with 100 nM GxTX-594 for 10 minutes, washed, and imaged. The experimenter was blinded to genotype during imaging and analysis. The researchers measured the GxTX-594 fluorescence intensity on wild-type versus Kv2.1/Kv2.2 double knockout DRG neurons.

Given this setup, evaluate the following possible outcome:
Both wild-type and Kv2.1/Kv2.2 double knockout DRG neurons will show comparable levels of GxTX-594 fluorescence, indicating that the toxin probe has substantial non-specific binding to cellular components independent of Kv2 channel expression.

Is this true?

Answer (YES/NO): NO